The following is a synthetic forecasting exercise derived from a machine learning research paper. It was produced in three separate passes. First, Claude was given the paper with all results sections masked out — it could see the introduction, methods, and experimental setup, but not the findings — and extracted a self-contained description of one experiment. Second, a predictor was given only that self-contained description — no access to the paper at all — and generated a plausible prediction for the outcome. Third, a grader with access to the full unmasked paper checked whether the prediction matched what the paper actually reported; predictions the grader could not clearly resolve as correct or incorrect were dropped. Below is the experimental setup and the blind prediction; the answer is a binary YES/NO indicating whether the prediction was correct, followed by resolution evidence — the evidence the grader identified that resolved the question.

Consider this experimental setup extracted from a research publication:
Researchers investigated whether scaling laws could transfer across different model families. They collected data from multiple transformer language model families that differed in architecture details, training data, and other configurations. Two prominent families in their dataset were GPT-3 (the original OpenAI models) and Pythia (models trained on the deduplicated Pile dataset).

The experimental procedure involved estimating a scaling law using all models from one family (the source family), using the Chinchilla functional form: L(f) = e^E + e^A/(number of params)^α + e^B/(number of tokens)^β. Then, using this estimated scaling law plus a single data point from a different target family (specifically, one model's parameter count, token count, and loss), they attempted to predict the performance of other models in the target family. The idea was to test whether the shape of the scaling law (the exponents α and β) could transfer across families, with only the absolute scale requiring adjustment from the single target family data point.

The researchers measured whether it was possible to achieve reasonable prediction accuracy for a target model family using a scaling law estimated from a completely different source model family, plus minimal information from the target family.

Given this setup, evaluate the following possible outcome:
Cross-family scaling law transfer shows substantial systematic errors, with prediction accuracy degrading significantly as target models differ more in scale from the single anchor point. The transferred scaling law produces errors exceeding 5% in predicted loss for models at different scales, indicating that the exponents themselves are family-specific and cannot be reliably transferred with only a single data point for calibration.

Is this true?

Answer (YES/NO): NO